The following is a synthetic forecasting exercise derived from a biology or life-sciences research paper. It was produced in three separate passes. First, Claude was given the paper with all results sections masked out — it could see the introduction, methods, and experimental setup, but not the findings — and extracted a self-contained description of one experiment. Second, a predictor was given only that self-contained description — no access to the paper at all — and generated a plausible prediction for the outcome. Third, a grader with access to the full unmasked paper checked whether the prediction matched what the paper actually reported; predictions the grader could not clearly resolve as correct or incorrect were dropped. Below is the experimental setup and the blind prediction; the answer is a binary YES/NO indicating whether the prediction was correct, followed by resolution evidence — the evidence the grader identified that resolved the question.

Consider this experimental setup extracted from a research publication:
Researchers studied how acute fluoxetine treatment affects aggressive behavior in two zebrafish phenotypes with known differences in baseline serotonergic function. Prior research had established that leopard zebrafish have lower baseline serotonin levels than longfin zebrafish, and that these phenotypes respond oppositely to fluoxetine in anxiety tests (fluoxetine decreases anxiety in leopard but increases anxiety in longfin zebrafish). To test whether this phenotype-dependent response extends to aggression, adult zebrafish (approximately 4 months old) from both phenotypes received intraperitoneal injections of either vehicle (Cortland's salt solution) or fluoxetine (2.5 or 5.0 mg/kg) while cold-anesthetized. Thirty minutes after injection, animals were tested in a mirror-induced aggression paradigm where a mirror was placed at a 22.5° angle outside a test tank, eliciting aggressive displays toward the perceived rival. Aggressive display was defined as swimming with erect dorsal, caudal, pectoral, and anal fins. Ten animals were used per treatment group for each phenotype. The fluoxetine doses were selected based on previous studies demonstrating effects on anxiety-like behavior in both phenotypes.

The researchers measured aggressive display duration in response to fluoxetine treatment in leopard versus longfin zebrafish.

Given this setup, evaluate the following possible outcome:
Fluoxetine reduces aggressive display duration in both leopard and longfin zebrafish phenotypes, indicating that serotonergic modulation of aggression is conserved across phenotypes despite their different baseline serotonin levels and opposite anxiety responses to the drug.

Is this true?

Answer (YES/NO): NO